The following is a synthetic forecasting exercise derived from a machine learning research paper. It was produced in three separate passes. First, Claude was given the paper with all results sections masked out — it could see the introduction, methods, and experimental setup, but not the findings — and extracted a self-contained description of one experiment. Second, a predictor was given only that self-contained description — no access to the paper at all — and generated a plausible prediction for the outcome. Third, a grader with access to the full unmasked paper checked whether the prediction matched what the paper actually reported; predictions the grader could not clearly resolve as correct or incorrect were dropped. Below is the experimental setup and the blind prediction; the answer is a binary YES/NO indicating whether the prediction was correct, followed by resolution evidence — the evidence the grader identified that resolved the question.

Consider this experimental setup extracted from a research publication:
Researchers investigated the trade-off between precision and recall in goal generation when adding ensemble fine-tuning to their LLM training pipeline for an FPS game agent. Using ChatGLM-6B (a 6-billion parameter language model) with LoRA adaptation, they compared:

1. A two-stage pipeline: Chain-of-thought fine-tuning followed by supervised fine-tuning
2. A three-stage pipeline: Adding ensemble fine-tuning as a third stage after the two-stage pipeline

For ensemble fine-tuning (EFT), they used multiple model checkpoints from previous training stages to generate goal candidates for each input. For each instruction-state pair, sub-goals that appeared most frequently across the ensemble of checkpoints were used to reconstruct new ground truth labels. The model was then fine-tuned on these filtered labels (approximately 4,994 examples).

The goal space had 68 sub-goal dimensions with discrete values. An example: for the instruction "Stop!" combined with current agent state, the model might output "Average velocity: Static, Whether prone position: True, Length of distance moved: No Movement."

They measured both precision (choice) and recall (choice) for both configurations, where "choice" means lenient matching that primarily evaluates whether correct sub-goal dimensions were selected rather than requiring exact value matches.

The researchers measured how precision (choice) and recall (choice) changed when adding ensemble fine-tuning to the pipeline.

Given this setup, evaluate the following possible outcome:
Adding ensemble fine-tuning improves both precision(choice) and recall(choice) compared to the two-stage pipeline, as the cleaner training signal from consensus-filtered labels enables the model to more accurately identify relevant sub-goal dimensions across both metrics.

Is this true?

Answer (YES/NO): NO